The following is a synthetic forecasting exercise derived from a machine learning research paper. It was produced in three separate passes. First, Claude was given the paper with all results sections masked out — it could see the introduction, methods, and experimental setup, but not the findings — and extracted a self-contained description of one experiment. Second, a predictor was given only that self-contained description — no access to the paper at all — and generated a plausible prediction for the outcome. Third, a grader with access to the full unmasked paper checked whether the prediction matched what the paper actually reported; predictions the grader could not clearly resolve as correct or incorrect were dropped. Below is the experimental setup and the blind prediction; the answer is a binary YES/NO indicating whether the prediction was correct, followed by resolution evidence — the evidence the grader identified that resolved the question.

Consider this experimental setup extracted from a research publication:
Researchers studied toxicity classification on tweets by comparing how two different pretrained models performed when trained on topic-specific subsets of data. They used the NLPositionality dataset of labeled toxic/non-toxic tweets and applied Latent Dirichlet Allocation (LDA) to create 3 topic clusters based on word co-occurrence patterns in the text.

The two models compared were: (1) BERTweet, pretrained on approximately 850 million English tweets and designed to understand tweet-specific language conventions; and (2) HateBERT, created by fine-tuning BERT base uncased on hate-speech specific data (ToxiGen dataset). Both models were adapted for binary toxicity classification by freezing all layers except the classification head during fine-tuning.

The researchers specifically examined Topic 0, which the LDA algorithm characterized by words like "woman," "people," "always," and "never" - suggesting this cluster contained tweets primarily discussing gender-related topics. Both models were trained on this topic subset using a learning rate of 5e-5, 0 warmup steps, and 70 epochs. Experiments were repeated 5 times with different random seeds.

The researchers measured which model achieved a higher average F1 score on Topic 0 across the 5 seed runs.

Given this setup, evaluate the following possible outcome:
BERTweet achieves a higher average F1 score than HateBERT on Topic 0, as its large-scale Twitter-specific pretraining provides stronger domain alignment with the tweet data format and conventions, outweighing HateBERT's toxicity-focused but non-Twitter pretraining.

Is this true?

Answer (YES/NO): YES